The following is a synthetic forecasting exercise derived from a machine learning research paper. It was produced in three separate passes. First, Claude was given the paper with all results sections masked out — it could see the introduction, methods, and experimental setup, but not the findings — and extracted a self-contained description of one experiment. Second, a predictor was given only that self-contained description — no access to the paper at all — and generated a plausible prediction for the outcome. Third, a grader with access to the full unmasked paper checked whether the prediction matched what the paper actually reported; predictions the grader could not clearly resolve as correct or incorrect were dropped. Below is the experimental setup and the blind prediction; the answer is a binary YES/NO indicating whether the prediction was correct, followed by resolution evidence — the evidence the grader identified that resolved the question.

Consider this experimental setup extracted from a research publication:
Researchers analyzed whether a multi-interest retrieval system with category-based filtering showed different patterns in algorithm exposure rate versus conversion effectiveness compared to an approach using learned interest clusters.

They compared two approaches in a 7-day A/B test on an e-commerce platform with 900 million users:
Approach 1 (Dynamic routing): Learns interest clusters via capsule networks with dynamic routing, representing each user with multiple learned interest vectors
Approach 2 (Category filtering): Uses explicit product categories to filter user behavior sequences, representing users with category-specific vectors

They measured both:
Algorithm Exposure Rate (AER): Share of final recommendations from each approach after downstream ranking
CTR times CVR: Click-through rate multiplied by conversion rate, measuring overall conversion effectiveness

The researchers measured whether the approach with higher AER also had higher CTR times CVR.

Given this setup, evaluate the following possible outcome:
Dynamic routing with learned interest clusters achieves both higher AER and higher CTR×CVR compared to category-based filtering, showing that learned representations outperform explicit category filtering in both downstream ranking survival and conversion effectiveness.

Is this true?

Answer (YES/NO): NO